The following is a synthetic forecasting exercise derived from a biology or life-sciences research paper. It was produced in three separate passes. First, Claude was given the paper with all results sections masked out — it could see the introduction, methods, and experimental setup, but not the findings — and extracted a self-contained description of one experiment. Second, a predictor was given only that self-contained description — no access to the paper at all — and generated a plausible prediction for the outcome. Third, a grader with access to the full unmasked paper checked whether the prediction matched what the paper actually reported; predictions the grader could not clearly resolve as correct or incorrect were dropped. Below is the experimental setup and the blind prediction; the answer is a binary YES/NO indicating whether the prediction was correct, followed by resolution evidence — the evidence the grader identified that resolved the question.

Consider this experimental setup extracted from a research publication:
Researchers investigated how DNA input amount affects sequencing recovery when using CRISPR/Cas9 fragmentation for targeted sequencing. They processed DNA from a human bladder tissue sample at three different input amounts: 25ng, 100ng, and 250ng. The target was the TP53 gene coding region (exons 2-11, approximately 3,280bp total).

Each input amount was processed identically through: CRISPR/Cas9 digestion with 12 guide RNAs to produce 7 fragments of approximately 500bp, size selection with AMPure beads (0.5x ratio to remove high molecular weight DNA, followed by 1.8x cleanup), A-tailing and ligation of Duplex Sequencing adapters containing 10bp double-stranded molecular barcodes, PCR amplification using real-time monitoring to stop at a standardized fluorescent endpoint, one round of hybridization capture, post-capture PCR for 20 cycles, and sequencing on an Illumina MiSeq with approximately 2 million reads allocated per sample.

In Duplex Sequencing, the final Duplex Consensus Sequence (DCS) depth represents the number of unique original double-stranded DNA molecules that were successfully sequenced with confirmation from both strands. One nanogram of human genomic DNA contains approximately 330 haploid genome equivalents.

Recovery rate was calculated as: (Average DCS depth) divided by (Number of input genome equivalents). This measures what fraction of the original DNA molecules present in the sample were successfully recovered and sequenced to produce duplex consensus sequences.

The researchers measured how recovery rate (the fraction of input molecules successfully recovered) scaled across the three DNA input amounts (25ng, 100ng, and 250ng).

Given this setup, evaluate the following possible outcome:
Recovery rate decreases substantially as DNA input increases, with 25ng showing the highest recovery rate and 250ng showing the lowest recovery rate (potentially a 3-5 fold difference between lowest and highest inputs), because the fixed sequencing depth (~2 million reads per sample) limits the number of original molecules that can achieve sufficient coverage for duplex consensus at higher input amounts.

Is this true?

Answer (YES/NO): NO